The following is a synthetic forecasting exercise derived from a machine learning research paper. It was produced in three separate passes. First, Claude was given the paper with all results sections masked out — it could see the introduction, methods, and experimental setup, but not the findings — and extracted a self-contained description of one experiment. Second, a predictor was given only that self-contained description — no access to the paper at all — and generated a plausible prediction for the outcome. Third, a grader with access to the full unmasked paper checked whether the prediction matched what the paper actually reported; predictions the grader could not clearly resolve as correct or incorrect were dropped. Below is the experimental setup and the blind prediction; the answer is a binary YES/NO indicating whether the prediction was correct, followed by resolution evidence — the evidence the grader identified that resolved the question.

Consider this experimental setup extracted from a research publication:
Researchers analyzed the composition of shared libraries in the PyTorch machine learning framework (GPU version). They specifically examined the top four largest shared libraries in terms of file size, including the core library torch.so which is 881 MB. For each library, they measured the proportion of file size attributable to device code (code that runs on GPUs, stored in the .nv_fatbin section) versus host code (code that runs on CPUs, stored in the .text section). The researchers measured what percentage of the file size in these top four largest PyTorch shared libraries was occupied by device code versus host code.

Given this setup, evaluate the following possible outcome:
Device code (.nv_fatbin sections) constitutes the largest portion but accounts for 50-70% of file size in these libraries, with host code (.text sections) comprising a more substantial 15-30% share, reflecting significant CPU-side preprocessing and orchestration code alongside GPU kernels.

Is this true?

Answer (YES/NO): NO